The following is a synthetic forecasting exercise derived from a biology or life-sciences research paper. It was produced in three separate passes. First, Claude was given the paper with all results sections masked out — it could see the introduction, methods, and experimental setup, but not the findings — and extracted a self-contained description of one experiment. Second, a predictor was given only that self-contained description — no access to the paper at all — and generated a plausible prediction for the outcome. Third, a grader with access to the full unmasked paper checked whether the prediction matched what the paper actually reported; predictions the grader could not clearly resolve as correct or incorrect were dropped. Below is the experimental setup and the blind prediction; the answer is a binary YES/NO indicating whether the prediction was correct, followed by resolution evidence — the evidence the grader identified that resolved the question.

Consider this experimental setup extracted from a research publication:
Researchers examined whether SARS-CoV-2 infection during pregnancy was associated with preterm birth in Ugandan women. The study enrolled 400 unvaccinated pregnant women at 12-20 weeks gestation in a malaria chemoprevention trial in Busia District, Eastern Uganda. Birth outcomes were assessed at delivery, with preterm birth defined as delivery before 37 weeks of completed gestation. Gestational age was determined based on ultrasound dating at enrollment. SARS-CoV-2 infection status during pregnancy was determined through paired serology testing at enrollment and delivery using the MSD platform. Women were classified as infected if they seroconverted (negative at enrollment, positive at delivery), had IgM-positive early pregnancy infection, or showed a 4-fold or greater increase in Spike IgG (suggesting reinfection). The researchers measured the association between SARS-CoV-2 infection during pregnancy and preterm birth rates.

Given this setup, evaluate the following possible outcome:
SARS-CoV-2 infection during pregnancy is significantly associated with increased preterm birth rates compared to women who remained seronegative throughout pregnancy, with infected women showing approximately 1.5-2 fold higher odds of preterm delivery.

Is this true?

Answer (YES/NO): NO